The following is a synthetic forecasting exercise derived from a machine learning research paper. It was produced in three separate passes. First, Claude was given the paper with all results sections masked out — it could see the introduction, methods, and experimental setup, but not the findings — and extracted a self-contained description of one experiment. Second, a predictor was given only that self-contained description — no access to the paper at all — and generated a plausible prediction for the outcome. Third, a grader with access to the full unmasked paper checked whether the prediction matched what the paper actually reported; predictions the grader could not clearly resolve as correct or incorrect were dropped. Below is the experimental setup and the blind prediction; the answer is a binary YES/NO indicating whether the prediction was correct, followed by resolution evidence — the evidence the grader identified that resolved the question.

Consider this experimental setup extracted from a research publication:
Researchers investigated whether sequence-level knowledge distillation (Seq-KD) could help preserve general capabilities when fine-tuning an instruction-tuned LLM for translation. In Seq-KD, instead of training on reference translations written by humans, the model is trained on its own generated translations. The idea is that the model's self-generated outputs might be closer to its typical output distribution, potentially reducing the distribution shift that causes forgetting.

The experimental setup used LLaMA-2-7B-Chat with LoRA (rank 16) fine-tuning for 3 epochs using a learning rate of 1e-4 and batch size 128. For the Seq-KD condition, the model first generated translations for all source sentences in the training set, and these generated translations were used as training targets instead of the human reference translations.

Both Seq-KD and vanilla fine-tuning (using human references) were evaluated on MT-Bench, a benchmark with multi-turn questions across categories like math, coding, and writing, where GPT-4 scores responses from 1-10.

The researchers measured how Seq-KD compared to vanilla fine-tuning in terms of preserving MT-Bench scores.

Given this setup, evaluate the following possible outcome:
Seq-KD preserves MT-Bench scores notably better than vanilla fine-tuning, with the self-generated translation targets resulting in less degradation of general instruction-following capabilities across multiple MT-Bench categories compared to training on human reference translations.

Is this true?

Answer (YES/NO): YES